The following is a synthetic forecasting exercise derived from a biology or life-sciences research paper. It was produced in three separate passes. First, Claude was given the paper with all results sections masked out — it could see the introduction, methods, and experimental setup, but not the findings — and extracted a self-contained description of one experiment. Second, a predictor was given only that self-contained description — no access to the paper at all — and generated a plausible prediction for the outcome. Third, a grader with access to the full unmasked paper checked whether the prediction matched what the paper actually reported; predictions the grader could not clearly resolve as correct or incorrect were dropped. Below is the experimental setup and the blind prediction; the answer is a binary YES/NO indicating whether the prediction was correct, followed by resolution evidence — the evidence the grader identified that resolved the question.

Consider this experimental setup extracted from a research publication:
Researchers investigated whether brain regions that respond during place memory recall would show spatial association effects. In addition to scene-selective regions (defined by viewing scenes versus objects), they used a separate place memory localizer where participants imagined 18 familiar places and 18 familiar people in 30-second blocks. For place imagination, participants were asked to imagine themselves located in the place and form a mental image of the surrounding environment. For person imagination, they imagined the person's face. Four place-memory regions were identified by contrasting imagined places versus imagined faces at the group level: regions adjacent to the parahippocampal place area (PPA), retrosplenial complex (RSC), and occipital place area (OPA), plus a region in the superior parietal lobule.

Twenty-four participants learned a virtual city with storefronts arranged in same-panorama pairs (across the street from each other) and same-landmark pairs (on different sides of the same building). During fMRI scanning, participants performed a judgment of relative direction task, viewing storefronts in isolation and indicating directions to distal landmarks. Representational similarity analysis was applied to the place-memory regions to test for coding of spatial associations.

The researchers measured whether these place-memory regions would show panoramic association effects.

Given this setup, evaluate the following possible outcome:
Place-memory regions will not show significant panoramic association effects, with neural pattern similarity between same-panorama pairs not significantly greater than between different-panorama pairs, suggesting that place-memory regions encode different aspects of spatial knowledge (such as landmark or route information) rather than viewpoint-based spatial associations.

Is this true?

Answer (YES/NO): NO